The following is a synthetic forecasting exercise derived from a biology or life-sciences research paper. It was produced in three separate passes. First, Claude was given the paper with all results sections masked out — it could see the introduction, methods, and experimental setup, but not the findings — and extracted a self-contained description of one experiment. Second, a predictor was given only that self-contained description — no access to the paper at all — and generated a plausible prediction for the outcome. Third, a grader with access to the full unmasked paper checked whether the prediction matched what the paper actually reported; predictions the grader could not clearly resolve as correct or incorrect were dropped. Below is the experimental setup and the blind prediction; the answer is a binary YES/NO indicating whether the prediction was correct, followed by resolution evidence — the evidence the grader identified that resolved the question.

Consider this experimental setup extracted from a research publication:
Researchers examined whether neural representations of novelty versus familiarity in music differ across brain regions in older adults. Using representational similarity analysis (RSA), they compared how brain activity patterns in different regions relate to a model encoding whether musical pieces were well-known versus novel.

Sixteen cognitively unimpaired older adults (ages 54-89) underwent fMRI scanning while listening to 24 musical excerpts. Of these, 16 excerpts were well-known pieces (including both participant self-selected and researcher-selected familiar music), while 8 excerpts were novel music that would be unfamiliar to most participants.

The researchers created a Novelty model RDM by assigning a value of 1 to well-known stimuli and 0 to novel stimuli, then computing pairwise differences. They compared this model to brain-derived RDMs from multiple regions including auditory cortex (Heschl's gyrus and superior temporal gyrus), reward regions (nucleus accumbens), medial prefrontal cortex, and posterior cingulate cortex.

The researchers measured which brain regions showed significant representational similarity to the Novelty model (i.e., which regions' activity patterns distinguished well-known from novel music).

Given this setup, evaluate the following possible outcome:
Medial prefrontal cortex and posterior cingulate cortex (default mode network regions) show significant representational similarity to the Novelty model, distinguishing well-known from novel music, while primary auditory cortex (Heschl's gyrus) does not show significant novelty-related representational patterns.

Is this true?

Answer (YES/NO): NO